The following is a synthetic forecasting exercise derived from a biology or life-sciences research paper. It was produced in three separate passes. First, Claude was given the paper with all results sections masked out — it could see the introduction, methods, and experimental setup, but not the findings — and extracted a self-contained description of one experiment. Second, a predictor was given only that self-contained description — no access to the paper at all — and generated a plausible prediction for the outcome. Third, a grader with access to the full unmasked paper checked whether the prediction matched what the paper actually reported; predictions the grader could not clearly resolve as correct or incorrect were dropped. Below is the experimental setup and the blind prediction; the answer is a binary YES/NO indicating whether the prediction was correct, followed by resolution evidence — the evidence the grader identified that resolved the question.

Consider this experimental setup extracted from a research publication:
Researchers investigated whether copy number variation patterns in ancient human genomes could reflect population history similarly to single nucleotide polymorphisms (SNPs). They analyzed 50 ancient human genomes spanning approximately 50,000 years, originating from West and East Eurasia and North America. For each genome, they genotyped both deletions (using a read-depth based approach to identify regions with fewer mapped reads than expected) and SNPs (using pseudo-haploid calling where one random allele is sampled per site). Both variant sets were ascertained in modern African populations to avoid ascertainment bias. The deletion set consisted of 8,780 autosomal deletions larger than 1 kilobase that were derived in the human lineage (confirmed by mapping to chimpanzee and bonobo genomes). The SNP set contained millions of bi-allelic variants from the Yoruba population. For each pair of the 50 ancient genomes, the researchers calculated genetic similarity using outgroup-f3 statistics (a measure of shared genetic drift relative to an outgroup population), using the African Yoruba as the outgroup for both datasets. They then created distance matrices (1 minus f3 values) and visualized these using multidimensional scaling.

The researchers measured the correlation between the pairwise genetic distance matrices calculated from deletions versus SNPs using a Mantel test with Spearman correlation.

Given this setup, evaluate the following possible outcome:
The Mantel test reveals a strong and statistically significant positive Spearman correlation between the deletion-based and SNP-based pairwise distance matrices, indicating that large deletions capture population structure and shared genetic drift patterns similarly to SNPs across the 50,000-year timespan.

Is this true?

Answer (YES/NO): YES